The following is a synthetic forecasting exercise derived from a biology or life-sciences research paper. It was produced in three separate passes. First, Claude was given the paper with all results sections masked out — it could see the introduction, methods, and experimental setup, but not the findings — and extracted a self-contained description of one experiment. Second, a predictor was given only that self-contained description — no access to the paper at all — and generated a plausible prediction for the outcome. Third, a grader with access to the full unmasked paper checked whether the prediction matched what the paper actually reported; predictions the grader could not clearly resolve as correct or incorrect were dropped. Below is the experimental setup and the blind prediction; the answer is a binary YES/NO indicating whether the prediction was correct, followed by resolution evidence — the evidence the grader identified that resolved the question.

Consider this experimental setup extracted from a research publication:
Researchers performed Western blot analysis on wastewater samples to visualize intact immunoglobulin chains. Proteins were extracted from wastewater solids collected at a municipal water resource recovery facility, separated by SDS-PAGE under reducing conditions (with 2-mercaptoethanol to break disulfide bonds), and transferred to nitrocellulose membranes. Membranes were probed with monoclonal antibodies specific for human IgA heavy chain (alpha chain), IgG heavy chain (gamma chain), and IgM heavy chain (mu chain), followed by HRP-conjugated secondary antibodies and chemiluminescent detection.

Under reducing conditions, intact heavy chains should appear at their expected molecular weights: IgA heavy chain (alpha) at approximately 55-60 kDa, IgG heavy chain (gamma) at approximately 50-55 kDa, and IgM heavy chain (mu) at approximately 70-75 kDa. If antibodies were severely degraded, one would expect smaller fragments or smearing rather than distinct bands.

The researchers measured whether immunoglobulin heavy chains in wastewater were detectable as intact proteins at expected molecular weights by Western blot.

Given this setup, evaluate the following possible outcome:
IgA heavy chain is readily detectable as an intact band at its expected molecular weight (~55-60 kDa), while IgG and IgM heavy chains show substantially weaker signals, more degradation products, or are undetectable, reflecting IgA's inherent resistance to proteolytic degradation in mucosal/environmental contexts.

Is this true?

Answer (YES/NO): NO